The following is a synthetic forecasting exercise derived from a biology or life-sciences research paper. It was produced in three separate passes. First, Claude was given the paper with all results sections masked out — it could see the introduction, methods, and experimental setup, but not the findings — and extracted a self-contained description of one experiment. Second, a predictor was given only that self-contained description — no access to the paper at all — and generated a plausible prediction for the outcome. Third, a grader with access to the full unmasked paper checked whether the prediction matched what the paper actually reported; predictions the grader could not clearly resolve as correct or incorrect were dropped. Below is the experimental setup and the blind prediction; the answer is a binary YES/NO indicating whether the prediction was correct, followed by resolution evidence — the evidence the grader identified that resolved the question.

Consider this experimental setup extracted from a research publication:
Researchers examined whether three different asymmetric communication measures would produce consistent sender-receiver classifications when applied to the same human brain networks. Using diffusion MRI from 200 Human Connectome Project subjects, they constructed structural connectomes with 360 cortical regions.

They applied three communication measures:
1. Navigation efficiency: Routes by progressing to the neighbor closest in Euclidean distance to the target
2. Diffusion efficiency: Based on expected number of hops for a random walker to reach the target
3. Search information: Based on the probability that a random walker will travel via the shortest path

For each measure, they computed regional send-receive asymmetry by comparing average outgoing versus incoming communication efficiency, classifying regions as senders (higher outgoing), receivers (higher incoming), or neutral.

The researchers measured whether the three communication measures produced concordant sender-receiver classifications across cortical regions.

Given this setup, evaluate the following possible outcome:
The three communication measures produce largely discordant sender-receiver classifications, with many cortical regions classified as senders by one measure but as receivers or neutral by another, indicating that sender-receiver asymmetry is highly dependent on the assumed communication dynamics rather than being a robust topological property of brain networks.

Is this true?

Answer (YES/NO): NO